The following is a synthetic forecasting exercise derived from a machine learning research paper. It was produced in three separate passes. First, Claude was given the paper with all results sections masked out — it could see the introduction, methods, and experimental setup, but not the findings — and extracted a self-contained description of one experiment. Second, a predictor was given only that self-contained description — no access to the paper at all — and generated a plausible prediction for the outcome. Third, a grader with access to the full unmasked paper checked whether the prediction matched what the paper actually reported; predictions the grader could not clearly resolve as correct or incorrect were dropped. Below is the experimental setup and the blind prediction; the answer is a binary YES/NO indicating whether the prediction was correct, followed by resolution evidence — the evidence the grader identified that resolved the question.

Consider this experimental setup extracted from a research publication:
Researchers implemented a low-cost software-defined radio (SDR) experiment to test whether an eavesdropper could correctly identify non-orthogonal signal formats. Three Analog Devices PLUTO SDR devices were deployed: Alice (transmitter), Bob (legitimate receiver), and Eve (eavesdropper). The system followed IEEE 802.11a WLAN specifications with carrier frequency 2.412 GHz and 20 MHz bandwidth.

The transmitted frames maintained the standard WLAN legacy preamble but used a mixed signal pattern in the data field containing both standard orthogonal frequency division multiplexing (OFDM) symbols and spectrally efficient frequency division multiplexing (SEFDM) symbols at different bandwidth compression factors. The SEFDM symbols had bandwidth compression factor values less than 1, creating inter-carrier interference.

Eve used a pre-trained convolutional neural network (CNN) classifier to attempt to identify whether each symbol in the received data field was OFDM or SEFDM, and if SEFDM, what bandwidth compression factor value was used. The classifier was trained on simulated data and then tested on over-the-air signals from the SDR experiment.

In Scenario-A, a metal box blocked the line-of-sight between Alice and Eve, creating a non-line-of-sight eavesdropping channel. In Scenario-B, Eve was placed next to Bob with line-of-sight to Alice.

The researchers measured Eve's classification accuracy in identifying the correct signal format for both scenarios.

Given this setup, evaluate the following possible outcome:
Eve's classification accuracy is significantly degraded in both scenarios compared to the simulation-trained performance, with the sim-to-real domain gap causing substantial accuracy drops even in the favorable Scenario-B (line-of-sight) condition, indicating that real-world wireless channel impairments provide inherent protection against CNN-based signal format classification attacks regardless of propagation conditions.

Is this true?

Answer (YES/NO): NO